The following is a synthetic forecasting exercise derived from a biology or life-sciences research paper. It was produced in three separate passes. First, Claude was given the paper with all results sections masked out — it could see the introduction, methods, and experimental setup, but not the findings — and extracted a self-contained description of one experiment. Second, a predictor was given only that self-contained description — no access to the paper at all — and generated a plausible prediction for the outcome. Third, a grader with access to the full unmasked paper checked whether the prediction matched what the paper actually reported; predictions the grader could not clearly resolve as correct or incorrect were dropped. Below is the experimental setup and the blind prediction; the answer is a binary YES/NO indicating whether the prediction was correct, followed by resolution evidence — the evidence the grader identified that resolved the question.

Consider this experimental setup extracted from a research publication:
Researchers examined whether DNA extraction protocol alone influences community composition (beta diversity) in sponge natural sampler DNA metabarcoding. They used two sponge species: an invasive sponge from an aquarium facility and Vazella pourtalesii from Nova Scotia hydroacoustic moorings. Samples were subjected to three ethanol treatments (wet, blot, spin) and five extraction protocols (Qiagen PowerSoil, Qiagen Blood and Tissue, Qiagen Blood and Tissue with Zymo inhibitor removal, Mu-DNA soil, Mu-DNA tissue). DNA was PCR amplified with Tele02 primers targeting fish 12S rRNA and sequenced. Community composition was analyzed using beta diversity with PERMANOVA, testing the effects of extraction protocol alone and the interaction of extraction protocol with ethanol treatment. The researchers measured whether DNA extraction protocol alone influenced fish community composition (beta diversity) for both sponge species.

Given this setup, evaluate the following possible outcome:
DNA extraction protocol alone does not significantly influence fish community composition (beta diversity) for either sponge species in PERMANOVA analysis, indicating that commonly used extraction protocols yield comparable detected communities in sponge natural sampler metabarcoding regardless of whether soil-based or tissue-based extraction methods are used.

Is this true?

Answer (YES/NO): YES